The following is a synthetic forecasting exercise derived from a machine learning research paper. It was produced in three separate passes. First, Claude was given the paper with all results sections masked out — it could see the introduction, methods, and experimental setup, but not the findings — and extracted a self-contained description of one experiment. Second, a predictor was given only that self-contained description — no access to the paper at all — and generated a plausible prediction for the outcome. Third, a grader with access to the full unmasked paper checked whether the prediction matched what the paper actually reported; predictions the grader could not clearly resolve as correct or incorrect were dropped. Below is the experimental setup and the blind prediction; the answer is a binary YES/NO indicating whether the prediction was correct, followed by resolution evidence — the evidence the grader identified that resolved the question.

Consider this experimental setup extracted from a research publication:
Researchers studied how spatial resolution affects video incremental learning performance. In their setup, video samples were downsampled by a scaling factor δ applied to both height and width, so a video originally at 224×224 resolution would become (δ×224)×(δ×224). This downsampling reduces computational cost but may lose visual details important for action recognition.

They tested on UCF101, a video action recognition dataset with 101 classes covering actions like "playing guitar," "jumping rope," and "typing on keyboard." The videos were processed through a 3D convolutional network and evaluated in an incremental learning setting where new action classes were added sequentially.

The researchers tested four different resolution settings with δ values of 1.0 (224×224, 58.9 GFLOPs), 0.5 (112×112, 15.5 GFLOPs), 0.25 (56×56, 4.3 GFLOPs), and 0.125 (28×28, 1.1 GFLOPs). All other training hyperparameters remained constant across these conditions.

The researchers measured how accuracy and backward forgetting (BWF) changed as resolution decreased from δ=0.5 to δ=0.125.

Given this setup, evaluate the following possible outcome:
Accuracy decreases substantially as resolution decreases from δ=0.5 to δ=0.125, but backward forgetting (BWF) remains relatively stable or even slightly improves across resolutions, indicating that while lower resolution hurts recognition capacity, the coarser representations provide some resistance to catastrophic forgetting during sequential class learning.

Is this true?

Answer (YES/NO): NO